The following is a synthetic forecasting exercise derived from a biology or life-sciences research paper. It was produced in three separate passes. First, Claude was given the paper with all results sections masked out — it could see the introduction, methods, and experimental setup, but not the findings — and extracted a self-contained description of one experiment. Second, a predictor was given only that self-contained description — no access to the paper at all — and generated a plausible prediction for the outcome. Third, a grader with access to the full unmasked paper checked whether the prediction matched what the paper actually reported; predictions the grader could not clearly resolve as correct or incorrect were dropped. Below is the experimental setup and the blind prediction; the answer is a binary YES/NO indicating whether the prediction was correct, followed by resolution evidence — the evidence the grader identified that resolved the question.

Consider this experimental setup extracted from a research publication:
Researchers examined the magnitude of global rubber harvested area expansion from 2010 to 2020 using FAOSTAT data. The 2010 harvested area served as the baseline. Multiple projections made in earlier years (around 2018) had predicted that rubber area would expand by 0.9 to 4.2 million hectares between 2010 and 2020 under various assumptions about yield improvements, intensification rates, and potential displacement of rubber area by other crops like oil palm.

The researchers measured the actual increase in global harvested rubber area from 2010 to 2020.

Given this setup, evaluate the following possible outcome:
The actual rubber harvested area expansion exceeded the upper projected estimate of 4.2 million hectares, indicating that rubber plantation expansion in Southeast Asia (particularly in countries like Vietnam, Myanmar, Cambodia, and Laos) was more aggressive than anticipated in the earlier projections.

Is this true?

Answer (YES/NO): NO